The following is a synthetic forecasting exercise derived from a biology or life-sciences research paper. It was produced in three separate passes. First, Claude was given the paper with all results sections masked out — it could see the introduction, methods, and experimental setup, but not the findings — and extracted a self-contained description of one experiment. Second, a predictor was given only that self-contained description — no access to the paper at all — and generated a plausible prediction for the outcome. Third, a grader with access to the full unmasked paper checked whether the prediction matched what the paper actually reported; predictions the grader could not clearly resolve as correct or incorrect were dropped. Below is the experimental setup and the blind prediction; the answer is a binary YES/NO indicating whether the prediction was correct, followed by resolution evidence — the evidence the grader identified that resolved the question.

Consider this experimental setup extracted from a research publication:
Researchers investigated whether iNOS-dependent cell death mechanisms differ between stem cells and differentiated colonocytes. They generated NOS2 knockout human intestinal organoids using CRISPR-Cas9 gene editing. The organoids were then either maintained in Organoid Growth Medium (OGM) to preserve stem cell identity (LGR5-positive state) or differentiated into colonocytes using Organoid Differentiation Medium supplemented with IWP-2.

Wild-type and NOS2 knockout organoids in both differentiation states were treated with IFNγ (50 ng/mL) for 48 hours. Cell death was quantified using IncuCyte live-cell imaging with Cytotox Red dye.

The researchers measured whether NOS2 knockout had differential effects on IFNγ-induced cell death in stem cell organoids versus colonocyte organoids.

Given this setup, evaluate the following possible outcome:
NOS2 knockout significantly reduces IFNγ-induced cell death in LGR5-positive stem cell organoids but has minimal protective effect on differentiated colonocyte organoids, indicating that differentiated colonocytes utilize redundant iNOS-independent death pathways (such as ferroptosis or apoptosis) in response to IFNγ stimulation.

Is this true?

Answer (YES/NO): NO